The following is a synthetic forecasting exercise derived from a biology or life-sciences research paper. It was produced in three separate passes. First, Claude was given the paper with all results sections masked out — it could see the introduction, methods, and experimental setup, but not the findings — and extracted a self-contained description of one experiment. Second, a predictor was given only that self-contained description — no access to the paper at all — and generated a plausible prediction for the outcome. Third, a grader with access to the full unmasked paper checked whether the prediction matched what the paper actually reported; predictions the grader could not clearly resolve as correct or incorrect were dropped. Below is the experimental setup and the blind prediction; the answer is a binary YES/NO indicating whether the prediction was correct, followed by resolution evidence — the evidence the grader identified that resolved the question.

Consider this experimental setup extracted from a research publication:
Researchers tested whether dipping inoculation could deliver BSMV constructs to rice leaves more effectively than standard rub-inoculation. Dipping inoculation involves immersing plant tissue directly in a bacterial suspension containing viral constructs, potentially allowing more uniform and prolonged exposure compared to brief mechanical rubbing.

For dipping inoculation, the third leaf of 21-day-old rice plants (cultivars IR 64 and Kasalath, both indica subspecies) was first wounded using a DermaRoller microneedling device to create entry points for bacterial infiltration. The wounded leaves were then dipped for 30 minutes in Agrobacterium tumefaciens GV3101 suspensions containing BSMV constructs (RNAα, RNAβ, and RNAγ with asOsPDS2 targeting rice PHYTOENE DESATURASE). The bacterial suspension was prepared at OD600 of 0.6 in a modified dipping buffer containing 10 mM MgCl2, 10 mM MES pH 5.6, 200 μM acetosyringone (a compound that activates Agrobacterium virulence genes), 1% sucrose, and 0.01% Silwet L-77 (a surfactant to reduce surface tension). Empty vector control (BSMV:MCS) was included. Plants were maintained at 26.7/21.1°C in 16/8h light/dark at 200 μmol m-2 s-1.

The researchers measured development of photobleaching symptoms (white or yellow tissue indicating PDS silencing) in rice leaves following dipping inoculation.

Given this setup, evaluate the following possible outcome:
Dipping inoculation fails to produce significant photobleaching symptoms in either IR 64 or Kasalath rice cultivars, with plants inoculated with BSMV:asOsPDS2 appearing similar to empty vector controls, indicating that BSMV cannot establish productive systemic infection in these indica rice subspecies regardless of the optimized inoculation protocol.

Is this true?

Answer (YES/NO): YES